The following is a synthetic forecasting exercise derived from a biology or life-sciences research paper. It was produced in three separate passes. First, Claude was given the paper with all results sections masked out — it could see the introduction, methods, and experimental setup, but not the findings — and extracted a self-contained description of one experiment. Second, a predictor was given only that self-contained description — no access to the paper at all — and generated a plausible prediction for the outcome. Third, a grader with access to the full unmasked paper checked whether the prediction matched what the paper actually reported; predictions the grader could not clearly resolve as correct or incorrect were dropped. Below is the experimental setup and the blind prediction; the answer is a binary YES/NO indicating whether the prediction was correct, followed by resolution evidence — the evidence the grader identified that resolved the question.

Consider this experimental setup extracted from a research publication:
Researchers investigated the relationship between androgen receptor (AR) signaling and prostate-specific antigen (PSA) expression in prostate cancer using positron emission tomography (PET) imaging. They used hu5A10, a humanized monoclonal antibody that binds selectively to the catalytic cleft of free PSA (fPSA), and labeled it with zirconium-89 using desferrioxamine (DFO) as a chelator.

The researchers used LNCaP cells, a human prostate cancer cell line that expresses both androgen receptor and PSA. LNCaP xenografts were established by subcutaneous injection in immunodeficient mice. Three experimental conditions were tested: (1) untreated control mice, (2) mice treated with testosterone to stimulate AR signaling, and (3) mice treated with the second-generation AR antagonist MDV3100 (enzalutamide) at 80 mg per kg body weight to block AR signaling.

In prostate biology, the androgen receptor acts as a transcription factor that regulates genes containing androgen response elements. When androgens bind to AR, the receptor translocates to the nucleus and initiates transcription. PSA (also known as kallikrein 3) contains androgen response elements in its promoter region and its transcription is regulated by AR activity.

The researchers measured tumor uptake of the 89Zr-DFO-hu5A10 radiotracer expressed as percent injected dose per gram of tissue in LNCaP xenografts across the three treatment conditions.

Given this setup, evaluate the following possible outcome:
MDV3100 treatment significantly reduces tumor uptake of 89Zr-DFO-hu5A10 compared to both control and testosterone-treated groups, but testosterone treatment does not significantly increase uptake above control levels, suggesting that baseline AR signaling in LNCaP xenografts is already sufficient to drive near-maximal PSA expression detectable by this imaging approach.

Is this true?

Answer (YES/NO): NO